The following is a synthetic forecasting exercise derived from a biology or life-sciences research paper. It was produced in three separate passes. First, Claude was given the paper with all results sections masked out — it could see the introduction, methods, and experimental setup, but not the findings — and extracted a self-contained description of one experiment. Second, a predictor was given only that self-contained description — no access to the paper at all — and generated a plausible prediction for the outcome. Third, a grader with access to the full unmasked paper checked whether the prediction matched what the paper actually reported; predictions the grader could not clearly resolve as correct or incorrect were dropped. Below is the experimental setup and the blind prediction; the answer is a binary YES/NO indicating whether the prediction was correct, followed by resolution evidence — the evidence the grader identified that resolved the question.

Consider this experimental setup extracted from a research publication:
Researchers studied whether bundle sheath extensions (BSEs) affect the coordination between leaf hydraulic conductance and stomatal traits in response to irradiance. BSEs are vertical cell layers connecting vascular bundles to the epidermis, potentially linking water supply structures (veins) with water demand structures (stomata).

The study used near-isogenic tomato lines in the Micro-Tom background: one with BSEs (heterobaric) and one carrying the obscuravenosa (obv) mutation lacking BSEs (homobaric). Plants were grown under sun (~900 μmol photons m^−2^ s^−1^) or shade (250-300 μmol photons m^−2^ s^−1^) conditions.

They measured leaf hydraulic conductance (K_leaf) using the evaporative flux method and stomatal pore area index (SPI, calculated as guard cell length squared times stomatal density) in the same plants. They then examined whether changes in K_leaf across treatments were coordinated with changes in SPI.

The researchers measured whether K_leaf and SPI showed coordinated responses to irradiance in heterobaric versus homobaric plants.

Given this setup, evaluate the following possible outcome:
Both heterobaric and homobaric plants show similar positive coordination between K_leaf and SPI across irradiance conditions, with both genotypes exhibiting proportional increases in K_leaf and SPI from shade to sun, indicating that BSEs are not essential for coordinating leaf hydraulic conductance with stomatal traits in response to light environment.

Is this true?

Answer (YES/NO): NO